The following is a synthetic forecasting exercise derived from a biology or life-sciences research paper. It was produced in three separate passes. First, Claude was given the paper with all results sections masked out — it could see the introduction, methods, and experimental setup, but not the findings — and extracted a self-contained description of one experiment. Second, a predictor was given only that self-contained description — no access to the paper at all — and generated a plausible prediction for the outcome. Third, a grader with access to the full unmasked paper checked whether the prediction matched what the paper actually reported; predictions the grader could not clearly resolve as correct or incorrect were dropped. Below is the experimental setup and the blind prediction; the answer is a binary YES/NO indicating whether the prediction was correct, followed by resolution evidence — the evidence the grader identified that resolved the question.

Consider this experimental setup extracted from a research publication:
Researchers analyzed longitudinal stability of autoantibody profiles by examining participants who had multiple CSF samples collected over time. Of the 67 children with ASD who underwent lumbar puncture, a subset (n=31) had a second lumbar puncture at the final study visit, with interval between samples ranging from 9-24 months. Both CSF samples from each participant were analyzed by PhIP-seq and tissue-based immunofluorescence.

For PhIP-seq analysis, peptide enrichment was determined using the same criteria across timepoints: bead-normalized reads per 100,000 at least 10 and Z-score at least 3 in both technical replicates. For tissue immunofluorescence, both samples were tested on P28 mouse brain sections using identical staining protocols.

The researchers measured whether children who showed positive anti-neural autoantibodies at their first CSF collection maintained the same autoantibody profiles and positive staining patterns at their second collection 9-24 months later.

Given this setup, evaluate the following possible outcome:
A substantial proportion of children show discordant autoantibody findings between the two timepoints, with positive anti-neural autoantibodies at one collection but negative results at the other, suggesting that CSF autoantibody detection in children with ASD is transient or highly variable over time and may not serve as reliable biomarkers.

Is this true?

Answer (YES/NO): YES